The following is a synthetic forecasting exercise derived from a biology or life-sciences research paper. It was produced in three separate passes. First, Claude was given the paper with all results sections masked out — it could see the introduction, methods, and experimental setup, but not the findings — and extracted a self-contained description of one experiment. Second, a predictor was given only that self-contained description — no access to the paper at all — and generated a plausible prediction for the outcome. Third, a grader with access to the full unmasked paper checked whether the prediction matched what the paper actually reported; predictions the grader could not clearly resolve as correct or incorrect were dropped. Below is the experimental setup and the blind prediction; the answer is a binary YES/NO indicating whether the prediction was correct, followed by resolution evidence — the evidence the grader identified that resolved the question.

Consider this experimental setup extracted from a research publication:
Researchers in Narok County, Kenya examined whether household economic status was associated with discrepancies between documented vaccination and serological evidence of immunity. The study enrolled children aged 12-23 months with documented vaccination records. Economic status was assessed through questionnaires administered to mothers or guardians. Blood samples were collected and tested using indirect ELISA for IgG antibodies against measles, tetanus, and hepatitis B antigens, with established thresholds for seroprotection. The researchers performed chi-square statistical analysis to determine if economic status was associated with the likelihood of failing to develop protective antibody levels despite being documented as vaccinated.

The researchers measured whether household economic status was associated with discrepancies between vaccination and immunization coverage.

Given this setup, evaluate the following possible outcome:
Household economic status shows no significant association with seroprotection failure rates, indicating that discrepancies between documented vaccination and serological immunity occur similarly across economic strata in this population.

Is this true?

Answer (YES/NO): YES